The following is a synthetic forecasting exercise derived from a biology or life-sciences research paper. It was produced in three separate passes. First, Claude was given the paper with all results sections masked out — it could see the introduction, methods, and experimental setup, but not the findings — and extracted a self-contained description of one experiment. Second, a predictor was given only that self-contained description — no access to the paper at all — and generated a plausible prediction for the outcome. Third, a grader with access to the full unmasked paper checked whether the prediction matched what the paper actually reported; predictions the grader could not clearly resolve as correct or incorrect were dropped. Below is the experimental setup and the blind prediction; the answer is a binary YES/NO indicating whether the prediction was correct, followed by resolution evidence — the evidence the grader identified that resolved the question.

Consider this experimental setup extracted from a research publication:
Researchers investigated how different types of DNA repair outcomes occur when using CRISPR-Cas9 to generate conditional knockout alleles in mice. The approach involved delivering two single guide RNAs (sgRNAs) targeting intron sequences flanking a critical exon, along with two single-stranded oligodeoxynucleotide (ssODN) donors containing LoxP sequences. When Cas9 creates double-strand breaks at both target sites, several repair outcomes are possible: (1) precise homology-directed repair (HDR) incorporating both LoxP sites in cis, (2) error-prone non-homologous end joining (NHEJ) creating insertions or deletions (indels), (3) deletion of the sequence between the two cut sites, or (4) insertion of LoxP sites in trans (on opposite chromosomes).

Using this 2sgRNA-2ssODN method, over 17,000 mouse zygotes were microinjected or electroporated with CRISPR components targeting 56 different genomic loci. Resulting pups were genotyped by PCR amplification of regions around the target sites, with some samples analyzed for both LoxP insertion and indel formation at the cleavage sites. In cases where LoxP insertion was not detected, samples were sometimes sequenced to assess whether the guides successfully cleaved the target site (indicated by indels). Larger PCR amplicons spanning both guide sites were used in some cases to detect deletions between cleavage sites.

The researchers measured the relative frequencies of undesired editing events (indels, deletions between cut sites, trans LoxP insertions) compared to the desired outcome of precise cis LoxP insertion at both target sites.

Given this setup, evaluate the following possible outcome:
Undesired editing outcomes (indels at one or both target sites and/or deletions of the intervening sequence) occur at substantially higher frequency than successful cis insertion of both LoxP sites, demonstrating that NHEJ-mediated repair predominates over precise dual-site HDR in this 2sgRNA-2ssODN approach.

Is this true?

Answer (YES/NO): YES